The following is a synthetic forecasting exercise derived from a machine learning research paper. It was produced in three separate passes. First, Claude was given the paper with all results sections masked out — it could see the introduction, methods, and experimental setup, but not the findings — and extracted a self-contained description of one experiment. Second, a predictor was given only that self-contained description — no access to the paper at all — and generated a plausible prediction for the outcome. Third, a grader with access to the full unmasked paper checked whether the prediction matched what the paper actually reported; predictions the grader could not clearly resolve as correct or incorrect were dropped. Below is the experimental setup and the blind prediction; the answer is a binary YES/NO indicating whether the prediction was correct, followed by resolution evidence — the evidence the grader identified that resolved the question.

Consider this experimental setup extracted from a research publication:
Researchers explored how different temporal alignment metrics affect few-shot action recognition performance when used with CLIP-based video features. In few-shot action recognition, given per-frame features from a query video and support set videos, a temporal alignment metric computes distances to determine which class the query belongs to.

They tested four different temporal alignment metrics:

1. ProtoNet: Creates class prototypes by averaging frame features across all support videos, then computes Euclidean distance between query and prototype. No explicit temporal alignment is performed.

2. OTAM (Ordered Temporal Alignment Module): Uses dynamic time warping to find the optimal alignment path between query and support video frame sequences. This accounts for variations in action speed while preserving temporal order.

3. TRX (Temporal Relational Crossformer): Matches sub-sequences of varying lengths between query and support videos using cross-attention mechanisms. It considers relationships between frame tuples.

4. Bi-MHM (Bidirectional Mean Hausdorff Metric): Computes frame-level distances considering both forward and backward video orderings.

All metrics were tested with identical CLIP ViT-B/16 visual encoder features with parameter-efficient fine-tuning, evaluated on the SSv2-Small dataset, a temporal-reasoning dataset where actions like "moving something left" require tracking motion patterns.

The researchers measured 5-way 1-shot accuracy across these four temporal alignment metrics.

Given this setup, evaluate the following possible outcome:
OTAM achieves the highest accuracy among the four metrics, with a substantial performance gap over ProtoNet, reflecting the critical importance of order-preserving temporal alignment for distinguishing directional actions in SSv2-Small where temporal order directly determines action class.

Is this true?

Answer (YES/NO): NO